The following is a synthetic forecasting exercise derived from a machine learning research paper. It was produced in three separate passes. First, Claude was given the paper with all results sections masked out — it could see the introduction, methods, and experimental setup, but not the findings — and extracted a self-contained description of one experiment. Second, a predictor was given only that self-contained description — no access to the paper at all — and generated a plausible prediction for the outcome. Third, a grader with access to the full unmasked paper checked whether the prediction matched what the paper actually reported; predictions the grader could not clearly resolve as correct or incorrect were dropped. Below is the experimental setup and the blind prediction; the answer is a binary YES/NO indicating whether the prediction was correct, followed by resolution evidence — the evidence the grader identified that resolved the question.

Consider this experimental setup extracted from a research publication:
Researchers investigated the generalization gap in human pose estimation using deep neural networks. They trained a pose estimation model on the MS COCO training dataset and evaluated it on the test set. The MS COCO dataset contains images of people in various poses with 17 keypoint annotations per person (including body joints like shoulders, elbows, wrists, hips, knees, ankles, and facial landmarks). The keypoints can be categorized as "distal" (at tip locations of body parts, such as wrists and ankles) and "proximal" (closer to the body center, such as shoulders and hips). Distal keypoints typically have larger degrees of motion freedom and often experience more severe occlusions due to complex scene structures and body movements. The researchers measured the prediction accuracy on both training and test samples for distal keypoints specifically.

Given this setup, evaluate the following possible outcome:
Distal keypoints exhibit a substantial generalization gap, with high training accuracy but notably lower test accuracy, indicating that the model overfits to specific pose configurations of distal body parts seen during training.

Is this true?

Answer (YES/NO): YES